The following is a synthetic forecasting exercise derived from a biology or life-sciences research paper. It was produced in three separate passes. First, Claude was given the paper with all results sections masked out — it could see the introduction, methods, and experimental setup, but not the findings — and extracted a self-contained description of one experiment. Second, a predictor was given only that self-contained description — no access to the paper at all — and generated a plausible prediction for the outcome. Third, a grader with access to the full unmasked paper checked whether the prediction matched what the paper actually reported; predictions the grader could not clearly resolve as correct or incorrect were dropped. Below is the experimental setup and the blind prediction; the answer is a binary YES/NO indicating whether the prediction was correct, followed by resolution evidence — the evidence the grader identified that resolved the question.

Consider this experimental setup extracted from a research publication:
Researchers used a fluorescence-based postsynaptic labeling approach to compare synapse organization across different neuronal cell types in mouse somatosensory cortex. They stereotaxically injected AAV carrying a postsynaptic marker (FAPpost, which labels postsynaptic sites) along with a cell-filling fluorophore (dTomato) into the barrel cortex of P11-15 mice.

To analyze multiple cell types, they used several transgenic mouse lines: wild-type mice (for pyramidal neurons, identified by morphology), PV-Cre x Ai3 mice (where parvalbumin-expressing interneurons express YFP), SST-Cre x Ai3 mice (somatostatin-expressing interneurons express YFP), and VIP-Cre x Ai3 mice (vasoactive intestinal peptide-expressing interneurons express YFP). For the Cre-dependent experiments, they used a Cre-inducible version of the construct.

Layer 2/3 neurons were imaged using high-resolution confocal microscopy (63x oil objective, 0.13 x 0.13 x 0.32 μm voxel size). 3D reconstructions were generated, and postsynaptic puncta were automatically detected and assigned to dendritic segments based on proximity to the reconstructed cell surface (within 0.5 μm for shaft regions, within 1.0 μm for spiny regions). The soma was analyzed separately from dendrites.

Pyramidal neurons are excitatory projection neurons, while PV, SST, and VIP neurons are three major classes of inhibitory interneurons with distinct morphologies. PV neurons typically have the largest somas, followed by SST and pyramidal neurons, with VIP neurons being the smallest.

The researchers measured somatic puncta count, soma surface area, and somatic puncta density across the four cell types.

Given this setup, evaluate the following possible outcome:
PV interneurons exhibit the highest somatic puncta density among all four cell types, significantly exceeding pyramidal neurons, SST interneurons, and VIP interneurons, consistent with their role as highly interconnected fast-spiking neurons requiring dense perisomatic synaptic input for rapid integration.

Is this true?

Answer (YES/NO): NO